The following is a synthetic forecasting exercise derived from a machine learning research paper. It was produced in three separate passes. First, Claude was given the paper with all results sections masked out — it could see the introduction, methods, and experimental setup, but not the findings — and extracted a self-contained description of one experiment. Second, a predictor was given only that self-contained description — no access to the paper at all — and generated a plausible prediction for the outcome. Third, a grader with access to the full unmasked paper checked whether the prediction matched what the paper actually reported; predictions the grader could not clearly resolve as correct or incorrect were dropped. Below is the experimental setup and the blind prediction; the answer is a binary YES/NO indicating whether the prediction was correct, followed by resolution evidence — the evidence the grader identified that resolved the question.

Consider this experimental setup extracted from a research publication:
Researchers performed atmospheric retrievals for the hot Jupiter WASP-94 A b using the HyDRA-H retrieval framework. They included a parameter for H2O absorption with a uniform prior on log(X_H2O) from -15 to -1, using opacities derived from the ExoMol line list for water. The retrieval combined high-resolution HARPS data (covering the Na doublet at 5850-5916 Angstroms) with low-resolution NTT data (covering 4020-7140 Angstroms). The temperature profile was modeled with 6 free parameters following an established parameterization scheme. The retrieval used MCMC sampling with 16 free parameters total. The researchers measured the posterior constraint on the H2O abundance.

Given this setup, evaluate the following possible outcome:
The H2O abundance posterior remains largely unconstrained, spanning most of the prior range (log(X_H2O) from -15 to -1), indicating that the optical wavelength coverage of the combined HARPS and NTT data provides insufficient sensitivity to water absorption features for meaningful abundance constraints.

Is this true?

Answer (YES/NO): YES